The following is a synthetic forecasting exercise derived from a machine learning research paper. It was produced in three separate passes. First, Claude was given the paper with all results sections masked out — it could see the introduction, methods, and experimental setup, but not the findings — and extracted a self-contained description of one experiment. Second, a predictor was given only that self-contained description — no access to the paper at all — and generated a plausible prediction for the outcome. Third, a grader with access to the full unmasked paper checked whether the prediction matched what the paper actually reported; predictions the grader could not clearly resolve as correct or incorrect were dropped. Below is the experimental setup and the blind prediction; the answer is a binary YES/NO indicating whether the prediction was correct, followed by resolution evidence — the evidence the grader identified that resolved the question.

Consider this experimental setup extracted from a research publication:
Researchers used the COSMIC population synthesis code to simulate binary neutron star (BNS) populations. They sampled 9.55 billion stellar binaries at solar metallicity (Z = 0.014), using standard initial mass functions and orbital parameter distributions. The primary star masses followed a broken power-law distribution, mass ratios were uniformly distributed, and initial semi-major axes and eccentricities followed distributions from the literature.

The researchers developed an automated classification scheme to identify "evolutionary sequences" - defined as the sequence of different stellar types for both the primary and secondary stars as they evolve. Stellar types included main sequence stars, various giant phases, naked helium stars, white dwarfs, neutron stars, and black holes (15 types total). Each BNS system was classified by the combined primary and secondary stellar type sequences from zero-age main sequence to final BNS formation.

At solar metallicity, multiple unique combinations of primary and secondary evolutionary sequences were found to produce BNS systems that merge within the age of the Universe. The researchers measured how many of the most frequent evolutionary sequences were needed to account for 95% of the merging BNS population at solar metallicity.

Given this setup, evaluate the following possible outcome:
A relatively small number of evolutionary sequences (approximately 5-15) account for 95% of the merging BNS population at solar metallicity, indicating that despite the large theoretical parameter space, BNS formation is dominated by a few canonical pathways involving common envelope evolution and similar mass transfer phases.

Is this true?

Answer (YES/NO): YES